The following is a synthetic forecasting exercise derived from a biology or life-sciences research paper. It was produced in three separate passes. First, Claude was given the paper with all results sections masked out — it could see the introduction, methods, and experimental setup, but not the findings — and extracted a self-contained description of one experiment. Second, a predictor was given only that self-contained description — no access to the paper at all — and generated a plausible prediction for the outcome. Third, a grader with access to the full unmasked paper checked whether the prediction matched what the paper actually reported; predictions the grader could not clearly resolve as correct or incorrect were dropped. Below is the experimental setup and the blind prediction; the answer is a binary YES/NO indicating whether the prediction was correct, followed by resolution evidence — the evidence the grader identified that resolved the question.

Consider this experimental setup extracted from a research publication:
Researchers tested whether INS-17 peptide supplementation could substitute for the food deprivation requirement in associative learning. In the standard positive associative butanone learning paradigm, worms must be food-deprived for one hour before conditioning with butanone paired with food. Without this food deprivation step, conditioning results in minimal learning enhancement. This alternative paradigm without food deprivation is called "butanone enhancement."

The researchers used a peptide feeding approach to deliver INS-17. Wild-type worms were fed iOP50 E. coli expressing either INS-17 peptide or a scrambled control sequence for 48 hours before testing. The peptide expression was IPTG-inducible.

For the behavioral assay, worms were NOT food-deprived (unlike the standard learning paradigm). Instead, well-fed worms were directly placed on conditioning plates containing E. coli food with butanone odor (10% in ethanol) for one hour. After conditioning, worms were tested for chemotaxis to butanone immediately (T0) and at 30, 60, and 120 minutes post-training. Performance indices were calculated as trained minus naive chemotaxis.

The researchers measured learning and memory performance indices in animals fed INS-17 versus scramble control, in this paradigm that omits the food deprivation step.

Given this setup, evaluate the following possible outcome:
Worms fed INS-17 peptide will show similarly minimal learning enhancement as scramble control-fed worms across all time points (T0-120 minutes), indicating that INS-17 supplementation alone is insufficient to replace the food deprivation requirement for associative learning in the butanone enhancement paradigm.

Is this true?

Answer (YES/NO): NO